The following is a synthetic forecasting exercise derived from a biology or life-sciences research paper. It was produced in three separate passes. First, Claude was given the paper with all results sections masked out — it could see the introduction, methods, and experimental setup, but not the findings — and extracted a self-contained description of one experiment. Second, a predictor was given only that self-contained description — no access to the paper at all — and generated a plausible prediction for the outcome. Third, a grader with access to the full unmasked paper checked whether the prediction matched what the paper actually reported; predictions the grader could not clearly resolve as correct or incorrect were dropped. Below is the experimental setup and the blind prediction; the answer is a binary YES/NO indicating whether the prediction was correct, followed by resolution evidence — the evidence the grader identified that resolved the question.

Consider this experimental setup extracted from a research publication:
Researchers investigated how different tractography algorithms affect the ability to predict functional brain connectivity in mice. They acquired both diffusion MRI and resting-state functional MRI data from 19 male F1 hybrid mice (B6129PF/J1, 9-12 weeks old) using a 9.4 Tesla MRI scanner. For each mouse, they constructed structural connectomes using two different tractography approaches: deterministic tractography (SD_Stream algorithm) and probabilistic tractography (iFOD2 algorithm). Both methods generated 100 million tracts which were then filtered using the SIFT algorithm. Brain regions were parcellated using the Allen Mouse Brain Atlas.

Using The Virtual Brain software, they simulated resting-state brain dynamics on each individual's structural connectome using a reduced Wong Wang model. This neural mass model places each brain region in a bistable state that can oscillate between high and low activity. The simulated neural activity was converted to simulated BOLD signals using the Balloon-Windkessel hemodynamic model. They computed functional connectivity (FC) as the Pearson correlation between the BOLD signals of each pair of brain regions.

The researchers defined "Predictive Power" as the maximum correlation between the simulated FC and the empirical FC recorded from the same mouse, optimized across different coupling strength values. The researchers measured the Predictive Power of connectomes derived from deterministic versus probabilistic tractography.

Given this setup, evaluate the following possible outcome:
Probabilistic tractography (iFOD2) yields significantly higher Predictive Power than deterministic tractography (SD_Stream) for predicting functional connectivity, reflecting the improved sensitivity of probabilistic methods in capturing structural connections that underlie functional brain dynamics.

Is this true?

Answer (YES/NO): NO